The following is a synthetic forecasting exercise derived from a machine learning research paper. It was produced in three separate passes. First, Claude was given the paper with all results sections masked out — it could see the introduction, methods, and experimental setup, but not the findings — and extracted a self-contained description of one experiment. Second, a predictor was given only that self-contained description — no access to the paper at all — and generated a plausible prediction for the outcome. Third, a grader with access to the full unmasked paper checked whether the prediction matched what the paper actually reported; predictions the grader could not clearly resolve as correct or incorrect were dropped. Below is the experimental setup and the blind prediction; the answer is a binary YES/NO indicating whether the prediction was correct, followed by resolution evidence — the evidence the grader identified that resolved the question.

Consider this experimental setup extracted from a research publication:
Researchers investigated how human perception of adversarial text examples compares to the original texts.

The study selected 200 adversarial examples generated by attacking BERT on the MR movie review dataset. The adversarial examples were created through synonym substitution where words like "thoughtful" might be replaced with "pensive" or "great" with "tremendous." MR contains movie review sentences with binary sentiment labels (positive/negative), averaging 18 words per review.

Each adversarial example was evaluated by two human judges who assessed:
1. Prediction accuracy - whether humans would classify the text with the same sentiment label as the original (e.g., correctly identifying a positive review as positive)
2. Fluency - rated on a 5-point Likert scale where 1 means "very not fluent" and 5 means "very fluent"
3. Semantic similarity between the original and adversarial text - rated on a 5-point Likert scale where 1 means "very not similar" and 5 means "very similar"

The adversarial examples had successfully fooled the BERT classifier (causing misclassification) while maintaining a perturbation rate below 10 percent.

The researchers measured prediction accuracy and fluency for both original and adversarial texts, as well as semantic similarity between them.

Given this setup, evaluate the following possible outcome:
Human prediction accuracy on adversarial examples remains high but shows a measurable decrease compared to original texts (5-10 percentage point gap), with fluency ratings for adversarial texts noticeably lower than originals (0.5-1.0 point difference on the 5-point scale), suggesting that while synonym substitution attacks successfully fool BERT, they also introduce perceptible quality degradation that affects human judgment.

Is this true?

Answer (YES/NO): NO